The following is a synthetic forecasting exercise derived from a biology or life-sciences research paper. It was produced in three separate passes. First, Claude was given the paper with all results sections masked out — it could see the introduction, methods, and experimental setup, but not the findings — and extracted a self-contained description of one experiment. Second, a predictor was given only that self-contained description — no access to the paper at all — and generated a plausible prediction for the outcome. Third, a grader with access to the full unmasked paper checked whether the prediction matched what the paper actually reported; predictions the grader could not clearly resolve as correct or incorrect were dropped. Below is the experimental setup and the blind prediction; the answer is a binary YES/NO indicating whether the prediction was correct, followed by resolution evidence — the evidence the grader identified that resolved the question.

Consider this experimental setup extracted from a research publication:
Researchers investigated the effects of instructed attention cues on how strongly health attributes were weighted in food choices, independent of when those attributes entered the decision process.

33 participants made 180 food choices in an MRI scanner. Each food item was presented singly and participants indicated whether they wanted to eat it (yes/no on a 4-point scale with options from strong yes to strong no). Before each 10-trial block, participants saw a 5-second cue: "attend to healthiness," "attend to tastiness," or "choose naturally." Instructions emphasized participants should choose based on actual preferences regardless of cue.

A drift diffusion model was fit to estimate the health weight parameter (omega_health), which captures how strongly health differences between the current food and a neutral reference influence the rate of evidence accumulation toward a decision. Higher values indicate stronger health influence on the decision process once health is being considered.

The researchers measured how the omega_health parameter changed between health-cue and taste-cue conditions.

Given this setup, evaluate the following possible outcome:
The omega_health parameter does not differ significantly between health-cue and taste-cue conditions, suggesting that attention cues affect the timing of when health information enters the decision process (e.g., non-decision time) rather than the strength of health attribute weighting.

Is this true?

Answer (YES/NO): NO